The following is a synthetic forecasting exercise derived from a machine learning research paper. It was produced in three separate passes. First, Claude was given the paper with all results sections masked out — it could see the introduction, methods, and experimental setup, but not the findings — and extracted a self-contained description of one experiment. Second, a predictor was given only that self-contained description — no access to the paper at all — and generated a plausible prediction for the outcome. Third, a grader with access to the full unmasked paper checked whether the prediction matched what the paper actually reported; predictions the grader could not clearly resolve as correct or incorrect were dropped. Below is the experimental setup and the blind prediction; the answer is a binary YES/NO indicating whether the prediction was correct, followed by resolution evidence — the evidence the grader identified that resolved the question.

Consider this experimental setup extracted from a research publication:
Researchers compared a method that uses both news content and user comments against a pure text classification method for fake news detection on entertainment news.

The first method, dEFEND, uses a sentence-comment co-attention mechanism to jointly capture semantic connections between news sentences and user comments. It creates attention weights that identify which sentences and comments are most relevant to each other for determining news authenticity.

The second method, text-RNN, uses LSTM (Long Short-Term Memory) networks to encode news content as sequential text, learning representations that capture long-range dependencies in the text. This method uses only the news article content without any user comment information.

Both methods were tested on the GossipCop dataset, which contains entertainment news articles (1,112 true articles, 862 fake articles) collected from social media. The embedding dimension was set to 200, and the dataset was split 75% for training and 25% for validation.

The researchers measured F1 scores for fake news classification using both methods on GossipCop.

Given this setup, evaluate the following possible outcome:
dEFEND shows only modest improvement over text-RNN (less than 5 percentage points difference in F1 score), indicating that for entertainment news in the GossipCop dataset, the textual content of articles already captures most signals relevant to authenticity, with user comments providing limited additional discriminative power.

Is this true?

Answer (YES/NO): NO